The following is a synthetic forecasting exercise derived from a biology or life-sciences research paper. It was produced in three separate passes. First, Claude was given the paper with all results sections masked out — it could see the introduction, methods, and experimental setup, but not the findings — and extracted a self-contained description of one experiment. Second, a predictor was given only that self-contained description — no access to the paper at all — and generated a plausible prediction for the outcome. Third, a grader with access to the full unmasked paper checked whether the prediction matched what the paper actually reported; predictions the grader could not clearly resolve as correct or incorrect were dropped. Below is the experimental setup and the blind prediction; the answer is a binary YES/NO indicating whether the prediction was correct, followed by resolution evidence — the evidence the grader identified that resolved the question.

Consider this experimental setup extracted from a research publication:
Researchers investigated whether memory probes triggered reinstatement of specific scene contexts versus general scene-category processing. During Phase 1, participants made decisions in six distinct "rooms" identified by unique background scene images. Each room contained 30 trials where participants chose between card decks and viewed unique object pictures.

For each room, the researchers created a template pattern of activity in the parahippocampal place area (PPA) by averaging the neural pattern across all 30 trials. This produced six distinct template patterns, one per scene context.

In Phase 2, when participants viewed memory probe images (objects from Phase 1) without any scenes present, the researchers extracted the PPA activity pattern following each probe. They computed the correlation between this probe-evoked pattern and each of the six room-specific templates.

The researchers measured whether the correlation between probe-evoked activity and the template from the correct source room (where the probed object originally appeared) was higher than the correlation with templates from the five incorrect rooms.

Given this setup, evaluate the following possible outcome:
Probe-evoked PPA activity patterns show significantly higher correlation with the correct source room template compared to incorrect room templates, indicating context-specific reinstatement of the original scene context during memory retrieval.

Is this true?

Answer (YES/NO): YES